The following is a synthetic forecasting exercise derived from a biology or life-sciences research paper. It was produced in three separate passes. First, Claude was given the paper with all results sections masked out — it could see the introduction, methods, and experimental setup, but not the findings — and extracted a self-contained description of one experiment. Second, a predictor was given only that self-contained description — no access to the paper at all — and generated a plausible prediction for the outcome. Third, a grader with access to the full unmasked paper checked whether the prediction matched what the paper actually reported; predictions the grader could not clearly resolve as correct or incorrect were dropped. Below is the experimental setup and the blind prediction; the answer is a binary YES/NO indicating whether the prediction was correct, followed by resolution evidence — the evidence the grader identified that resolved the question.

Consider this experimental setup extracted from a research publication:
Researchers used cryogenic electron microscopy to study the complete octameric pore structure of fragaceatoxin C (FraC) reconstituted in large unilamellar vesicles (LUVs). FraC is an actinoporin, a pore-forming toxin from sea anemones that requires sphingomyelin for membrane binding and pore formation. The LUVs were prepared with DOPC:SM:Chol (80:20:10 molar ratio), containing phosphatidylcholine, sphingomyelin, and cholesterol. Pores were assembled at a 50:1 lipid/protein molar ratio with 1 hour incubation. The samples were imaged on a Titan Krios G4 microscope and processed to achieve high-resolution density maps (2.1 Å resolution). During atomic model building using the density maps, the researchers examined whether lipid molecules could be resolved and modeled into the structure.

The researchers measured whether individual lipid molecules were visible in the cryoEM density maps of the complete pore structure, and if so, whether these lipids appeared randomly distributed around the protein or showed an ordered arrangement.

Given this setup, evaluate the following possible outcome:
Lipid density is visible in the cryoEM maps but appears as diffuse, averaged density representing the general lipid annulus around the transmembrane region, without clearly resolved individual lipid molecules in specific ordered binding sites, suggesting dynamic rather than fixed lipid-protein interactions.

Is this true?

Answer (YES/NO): NO